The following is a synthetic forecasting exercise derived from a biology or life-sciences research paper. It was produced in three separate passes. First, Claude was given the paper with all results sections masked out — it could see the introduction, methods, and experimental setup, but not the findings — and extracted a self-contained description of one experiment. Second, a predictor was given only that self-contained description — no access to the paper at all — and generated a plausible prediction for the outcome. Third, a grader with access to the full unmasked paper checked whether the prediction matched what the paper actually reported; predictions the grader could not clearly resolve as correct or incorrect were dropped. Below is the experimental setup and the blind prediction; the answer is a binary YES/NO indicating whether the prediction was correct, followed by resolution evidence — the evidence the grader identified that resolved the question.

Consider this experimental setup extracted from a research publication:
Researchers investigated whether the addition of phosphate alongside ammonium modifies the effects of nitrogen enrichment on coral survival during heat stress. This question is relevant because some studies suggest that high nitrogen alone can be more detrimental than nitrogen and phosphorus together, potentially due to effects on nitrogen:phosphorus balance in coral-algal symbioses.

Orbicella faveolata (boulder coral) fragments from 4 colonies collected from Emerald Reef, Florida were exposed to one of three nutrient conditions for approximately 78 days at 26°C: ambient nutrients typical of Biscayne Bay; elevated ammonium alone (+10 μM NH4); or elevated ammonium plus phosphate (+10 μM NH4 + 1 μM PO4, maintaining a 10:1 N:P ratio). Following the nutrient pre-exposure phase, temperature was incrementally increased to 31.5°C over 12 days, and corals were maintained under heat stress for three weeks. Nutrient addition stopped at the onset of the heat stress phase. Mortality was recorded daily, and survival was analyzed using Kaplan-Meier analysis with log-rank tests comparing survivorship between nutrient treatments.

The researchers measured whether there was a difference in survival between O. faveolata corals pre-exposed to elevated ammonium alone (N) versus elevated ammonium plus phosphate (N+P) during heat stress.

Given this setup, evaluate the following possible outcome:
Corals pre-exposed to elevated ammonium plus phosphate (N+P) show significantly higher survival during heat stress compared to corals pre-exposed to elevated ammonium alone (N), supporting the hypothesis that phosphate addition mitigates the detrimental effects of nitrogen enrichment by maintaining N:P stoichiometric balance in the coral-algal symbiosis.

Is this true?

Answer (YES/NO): NO